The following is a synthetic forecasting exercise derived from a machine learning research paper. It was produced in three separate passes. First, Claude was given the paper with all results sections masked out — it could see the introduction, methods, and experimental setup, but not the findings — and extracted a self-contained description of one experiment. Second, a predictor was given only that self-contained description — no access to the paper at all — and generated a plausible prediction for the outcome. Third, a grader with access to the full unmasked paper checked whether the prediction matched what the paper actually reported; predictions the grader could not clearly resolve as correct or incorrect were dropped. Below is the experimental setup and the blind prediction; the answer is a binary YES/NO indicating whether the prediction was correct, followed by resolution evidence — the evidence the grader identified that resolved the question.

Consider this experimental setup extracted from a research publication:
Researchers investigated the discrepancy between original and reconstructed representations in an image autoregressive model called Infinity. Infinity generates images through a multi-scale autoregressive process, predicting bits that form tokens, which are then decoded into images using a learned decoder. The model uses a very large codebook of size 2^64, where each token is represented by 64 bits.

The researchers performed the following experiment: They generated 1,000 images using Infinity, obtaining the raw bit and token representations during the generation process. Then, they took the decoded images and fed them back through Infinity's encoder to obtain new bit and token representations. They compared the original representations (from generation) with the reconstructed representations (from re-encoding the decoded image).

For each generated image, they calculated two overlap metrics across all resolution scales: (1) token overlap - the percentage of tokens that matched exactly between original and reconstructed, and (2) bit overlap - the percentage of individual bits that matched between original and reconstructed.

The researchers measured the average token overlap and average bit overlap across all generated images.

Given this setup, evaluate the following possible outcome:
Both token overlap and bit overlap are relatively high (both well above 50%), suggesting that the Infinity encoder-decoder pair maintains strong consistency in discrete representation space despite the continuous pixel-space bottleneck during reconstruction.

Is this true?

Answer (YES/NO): NO